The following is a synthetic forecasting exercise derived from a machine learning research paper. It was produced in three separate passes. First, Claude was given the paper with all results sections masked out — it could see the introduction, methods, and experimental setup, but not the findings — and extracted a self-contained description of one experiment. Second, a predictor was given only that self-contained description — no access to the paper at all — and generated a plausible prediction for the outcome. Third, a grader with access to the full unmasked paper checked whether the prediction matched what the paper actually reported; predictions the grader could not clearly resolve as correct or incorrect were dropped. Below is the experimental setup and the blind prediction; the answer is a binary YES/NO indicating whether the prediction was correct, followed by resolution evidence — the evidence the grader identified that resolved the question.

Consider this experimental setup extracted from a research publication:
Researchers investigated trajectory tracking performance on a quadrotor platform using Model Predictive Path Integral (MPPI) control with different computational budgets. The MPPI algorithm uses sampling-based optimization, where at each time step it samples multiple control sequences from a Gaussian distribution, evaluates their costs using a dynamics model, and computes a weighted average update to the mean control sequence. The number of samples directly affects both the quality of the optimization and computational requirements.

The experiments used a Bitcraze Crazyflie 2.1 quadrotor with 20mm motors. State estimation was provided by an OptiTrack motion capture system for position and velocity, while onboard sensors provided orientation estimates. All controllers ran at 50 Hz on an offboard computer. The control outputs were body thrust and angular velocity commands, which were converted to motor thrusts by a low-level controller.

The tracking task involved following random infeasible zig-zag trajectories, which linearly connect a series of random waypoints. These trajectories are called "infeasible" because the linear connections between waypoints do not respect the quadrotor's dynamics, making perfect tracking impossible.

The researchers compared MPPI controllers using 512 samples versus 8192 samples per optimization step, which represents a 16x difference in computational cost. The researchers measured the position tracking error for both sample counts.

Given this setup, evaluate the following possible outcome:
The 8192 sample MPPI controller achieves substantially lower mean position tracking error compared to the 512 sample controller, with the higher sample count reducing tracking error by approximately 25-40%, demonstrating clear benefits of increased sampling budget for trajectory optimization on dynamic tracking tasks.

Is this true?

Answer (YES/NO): NO